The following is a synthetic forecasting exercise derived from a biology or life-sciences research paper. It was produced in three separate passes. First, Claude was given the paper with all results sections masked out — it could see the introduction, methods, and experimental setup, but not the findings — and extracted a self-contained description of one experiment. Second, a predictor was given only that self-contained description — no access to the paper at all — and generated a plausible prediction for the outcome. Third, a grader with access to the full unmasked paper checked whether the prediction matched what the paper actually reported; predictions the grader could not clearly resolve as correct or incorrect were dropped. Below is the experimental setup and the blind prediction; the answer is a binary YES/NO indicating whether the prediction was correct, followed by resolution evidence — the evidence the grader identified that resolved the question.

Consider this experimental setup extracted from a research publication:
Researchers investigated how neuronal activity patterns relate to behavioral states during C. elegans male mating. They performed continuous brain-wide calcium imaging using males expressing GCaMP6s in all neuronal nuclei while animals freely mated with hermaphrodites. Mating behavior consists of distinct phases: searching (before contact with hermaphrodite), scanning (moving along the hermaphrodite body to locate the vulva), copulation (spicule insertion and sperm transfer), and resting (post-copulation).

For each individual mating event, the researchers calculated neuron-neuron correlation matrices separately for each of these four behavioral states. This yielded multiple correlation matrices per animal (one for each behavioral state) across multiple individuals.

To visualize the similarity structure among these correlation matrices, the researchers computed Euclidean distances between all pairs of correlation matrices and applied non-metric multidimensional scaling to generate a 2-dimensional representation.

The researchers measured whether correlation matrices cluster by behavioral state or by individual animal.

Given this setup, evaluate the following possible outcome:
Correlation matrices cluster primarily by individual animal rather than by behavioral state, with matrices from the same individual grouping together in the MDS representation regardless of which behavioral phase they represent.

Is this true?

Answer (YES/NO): NO